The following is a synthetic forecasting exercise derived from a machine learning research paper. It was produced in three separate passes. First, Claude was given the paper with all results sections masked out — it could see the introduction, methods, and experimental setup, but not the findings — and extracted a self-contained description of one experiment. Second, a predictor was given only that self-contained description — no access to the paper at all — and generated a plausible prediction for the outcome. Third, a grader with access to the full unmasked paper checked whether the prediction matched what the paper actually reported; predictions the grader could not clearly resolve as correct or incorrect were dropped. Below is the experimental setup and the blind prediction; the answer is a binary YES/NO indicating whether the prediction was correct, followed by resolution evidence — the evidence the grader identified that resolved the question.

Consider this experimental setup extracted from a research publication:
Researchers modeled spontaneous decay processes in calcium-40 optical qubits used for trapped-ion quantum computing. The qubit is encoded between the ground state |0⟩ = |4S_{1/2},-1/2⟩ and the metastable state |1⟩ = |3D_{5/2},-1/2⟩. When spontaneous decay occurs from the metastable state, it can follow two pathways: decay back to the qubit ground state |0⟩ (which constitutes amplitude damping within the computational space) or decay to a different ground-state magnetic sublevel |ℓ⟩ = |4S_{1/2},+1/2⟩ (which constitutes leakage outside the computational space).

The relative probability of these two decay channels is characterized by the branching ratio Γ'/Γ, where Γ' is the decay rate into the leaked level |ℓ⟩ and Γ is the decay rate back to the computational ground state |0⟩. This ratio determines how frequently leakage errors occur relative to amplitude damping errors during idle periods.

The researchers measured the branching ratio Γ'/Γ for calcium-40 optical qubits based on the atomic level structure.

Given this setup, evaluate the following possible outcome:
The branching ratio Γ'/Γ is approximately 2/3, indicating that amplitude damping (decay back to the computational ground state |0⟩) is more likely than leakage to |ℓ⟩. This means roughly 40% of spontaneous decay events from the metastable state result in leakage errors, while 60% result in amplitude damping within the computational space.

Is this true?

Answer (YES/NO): NO